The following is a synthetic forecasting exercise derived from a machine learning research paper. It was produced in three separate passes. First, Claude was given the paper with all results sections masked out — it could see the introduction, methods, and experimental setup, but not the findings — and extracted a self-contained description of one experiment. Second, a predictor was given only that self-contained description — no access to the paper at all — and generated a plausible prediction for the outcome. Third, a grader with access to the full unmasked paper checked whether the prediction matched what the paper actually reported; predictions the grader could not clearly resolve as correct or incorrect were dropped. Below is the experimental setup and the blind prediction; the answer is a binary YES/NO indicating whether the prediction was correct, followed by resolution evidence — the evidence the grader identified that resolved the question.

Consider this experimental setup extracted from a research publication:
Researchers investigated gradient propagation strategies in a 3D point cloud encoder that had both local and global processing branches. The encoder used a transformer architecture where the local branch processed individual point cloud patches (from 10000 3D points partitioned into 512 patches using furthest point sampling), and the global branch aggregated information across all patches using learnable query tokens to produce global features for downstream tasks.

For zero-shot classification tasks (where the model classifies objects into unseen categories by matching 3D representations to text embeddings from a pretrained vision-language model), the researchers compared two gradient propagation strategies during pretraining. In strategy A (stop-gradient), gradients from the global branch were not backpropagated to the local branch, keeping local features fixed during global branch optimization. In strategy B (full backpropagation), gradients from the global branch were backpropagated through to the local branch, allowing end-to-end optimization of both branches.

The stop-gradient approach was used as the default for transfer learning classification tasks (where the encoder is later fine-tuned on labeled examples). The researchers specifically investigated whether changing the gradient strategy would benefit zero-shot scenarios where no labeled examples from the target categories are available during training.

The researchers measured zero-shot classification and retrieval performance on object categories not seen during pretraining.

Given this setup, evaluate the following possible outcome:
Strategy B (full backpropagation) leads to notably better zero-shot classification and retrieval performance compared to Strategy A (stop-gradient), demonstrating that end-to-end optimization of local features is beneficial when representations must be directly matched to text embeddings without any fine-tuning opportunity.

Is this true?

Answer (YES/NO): YES